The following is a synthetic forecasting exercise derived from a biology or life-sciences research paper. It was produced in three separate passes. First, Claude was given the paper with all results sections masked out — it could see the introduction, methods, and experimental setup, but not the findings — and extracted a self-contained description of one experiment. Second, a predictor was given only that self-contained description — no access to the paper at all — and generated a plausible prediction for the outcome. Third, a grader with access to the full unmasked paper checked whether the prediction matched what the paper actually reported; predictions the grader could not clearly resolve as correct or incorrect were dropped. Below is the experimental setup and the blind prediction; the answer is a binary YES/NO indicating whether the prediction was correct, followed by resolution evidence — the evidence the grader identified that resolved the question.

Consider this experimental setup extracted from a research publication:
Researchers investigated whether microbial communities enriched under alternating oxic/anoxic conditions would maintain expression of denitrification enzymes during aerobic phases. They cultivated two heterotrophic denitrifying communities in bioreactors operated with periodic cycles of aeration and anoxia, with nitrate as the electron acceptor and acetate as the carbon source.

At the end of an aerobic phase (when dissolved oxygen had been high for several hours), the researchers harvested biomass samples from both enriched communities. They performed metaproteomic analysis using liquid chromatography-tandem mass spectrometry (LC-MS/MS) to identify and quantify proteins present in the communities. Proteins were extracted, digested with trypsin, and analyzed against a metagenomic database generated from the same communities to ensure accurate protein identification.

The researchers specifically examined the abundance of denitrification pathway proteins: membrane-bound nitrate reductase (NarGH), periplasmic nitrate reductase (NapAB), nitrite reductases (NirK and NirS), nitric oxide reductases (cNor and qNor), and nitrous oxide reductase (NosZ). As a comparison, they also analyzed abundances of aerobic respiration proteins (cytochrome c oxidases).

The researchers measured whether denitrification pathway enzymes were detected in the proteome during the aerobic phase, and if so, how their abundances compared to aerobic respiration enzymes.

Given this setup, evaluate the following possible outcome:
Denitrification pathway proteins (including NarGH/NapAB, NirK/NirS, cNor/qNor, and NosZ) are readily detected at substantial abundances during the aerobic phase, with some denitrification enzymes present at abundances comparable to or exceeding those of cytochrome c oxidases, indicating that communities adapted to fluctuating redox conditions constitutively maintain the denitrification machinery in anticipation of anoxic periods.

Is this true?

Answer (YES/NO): NO